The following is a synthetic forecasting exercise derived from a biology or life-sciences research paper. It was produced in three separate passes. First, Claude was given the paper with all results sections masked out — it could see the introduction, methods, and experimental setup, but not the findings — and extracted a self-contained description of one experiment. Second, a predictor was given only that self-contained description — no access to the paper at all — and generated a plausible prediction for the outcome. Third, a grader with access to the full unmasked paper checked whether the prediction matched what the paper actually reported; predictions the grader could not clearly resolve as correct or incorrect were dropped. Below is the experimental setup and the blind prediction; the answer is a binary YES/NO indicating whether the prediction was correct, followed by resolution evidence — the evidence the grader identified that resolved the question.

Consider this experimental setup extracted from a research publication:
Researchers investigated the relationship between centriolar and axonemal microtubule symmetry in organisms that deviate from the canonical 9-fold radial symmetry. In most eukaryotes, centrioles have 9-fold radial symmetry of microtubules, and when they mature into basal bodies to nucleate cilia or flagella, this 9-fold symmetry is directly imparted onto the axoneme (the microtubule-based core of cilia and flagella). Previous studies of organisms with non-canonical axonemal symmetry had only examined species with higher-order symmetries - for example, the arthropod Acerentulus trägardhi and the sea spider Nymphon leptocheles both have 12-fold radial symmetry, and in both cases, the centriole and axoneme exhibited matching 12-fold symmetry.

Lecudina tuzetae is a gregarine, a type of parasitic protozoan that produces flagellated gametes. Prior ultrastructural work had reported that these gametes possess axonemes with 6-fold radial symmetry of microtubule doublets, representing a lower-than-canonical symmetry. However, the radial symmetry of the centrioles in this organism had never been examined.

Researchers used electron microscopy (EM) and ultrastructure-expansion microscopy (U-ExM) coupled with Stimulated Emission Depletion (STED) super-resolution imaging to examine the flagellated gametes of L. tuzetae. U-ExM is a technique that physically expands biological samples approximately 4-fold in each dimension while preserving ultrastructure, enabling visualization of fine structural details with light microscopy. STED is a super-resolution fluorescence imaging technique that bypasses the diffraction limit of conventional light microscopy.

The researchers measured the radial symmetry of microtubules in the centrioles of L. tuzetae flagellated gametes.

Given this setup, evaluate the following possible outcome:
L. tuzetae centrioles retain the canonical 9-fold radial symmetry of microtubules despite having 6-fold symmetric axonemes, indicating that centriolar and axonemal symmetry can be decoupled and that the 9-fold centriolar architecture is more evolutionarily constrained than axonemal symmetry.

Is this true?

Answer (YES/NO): NO